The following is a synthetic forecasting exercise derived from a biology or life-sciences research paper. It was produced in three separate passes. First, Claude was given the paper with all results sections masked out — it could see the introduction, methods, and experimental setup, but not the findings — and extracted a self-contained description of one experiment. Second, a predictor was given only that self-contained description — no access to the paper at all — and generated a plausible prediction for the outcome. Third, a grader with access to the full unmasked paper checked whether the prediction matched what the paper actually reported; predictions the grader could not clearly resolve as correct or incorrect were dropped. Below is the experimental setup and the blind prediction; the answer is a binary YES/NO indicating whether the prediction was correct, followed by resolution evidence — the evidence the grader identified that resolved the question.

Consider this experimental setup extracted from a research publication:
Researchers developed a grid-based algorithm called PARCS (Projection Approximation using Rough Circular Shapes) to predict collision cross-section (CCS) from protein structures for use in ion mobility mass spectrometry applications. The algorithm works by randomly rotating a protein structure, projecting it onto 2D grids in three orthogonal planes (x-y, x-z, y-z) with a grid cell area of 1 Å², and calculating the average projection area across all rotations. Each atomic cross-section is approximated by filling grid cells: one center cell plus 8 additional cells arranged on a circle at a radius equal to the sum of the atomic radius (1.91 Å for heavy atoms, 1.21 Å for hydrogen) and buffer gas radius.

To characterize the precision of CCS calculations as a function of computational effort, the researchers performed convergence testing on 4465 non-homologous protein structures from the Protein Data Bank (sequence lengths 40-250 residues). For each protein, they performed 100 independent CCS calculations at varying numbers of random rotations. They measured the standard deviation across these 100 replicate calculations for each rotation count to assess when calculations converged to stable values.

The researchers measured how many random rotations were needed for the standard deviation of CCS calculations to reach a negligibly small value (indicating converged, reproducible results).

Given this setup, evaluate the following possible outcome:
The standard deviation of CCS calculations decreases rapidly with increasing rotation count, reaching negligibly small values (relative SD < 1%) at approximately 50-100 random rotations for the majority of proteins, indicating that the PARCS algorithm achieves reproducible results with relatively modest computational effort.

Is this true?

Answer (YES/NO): YES